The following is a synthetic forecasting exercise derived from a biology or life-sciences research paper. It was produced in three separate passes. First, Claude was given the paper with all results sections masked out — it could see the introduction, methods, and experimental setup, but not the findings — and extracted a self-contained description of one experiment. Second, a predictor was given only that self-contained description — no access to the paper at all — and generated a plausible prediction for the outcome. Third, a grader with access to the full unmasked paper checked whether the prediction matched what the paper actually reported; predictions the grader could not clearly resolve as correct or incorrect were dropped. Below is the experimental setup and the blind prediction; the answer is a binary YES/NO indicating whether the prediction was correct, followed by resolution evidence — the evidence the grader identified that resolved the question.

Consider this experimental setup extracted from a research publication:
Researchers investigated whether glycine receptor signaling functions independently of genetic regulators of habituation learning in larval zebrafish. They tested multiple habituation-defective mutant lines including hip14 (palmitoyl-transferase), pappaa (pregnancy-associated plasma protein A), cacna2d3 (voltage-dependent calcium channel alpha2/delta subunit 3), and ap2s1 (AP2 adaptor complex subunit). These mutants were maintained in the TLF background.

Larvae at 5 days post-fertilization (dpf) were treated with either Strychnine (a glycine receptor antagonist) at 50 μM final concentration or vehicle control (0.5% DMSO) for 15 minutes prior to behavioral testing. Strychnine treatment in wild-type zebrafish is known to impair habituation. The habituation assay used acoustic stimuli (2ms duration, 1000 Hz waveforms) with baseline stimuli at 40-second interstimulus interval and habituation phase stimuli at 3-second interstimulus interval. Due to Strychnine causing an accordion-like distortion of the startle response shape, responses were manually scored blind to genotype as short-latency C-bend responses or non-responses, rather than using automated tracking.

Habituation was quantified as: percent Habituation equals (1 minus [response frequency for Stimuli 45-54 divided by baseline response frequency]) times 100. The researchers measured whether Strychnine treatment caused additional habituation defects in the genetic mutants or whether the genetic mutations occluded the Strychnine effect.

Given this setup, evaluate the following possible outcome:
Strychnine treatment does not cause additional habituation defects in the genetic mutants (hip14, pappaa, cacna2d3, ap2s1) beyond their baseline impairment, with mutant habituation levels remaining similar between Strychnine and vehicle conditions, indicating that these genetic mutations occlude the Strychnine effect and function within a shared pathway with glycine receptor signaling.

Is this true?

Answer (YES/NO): NO